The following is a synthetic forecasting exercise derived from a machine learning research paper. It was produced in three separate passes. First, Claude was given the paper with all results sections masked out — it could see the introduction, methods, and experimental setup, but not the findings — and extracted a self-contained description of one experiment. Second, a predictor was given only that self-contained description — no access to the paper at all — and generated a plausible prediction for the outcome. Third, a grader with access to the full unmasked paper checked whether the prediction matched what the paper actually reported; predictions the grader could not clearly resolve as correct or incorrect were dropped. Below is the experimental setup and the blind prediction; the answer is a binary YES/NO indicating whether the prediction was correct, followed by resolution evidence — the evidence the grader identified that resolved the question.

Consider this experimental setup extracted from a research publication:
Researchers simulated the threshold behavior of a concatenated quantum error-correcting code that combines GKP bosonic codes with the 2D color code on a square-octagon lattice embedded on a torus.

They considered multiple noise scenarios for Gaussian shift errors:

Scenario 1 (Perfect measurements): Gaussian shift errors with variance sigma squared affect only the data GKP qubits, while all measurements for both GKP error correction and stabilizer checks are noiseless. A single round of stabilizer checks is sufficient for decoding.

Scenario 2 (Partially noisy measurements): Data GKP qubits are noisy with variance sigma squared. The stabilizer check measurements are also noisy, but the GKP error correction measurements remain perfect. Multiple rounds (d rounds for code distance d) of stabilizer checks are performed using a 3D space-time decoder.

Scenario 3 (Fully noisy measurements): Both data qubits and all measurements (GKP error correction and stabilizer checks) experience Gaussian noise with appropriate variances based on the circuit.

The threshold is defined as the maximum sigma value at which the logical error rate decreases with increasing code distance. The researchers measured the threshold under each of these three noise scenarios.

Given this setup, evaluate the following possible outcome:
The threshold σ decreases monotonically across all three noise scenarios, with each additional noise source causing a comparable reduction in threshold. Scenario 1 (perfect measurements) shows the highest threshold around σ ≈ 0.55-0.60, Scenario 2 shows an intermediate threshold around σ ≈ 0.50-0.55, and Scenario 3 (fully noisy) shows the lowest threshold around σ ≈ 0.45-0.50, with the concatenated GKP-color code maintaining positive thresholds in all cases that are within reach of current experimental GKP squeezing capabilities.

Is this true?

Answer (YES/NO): NO